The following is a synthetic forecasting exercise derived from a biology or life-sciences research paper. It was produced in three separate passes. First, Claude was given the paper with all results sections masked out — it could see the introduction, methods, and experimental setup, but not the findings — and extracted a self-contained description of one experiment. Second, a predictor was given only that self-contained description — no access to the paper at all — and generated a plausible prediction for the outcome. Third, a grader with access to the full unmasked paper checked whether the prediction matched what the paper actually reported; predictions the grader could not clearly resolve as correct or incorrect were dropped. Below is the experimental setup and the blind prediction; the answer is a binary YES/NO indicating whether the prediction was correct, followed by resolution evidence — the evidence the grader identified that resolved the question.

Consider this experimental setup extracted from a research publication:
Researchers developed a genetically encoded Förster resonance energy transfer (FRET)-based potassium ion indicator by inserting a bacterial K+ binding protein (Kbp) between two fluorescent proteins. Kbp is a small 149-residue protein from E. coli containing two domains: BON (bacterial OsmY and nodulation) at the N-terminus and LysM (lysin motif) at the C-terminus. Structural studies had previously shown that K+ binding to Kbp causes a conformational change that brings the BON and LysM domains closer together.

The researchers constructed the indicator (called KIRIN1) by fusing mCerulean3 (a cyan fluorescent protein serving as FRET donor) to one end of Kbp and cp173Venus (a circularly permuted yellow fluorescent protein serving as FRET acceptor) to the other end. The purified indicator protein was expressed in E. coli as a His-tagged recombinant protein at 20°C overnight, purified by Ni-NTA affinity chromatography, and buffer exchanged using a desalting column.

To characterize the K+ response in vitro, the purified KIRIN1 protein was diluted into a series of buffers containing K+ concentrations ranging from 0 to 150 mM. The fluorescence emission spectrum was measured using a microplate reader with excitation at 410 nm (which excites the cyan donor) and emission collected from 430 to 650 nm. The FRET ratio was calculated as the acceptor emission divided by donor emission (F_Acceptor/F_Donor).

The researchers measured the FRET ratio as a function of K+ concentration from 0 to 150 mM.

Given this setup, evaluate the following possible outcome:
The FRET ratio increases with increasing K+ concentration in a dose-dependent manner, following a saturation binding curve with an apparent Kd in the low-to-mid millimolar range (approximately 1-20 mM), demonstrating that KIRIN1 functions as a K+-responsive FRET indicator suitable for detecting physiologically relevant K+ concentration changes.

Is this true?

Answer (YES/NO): YES